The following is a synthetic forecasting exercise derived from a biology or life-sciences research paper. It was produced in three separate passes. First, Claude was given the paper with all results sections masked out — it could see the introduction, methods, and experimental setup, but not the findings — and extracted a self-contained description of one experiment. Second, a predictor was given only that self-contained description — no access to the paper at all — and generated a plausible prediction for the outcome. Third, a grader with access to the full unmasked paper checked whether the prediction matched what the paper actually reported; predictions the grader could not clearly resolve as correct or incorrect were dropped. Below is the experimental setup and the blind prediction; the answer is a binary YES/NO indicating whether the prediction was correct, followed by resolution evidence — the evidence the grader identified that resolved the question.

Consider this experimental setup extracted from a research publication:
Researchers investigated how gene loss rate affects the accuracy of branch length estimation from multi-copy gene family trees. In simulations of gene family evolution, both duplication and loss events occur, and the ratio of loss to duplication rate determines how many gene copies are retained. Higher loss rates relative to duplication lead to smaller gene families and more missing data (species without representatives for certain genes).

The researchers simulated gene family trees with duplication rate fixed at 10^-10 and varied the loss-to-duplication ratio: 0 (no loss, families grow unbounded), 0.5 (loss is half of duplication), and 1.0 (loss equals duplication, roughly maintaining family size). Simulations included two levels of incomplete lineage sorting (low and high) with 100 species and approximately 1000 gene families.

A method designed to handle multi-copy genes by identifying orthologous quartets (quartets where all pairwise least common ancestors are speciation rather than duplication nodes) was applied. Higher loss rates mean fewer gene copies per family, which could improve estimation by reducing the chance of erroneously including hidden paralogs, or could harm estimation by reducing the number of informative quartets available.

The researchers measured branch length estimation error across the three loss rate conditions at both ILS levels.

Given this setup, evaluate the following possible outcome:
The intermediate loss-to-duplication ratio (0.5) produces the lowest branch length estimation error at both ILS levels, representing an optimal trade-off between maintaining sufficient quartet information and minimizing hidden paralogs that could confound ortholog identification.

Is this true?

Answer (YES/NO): NO